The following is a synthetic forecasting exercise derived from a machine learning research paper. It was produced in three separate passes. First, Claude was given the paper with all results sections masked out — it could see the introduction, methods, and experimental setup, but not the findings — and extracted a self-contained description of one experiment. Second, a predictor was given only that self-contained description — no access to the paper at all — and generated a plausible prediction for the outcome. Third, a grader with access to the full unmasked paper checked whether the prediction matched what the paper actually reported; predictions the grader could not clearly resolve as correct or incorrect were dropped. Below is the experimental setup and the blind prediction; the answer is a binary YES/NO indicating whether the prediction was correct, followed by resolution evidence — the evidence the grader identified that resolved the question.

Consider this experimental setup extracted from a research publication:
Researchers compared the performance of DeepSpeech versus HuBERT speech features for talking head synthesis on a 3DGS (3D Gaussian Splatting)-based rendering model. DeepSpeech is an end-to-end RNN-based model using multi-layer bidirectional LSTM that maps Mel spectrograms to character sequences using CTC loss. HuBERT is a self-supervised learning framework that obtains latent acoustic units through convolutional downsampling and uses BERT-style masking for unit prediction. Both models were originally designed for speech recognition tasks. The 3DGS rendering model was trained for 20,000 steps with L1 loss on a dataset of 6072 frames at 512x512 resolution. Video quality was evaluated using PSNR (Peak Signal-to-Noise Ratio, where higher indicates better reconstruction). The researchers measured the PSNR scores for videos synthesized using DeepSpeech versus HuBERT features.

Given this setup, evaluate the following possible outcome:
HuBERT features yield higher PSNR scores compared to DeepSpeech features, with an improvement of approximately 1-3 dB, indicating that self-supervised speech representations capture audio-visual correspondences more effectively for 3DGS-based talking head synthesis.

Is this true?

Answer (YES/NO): NO